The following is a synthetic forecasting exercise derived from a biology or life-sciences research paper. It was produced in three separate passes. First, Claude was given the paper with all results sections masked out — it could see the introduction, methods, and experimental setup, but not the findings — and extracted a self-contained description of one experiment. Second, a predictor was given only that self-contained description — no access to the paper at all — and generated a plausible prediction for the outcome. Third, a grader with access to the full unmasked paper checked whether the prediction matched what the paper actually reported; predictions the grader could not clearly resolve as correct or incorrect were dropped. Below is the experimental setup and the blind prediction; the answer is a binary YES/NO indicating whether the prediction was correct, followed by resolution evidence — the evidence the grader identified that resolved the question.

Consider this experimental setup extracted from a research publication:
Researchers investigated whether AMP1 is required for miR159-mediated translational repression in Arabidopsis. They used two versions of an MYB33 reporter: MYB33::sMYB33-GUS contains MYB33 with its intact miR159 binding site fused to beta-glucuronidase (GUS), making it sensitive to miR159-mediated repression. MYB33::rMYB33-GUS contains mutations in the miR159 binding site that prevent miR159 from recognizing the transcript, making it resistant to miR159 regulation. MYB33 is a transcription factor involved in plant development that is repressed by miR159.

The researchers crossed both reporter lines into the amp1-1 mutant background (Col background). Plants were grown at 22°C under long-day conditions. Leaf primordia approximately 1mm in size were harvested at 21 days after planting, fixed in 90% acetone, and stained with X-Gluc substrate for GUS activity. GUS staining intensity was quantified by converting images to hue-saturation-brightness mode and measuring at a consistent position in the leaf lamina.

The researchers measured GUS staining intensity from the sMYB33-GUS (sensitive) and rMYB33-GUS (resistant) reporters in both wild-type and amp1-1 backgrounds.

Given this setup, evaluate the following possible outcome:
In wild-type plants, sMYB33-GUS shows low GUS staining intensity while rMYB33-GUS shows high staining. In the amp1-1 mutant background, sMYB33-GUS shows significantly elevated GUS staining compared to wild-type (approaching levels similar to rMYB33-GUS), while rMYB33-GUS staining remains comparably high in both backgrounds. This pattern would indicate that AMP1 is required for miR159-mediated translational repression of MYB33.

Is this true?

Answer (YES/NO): NO